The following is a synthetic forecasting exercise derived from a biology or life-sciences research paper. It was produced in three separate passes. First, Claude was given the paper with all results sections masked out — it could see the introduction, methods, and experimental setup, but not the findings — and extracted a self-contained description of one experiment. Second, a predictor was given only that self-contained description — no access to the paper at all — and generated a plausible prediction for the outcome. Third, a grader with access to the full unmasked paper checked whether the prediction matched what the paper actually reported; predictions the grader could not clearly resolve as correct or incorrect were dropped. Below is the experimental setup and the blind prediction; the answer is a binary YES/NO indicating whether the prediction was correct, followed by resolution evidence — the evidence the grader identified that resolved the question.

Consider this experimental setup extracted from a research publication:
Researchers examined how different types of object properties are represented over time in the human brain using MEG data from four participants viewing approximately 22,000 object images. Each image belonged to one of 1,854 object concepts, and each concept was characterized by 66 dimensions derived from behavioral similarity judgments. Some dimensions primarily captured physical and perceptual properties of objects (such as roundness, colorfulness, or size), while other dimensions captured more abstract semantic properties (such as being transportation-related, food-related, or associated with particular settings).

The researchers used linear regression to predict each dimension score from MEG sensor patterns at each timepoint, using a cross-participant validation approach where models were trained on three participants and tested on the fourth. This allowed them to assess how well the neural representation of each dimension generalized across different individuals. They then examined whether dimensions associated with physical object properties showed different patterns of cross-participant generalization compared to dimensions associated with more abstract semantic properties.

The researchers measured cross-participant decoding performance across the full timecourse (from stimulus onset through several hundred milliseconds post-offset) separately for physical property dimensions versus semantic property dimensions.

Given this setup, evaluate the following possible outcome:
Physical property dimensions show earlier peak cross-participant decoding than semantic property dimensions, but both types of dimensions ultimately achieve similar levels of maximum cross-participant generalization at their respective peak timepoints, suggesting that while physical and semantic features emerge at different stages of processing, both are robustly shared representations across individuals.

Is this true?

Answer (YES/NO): NO